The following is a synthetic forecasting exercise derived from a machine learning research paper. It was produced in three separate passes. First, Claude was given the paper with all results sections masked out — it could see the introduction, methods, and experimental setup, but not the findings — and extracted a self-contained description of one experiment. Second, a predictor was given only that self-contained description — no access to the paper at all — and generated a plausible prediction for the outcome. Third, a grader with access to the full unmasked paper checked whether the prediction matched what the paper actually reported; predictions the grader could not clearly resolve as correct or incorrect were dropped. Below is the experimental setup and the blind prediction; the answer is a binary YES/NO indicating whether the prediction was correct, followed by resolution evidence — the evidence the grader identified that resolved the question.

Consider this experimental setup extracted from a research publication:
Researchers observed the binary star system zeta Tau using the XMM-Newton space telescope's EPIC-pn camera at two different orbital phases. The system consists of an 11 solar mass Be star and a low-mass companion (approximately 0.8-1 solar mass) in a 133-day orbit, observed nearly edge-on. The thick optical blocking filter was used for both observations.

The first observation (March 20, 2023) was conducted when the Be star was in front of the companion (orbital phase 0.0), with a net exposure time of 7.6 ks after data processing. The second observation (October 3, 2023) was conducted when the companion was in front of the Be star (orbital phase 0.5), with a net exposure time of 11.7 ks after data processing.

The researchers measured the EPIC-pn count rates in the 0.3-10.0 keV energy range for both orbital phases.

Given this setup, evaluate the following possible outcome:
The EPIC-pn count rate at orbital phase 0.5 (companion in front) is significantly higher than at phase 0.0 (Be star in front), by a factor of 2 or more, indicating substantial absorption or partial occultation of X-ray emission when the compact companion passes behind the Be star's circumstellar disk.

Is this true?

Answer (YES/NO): NO